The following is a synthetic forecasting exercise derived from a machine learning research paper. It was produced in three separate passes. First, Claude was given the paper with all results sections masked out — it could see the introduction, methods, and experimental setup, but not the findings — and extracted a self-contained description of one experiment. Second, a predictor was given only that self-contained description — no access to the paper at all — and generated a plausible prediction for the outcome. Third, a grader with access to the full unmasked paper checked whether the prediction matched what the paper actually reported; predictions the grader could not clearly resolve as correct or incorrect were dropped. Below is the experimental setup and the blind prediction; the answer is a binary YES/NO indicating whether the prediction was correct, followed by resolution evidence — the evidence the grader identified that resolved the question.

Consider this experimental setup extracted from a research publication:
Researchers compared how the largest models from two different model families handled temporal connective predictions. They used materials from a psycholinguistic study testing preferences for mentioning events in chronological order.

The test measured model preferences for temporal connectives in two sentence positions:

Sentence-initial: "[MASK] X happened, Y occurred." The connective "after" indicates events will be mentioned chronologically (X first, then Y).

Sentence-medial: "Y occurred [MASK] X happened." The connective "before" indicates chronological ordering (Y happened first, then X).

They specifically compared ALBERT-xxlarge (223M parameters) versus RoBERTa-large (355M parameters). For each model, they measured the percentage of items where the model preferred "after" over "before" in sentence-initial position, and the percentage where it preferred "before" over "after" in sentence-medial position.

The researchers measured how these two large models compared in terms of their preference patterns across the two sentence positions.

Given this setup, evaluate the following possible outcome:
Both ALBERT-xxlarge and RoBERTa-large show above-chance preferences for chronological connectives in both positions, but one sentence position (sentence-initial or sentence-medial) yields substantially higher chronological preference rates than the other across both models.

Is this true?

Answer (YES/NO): NO